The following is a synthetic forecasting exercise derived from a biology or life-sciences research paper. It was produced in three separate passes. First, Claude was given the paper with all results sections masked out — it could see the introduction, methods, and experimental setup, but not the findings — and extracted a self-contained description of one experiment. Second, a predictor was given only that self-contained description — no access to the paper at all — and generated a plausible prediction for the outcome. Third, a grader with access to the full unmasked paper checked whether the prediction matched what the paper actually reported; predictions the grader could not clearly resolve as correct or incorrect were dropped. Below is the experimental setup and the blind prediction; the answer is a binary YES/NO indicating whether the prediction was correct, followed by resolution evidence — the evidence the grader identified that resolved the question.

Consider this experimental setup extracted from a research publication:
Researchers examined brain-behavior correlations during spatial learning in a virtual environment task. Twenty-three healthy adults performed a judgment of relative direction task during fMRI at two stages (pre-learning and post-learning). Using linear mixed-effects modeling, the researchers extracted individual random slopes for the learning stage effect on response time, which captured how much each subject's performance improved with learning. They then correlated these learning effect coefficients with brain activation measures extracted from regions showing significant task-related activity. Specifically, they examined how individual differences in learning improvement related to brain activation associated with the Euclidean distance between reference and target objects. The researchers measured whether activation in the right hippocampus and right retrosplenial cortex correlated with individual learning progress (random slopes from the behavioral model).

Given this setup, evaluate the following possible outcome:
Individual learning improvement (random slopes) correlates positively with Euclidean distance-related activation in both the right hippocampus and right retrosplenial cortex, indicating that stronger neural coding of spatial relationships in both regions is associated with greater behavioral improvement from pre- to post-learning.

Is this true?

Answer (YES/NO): YES